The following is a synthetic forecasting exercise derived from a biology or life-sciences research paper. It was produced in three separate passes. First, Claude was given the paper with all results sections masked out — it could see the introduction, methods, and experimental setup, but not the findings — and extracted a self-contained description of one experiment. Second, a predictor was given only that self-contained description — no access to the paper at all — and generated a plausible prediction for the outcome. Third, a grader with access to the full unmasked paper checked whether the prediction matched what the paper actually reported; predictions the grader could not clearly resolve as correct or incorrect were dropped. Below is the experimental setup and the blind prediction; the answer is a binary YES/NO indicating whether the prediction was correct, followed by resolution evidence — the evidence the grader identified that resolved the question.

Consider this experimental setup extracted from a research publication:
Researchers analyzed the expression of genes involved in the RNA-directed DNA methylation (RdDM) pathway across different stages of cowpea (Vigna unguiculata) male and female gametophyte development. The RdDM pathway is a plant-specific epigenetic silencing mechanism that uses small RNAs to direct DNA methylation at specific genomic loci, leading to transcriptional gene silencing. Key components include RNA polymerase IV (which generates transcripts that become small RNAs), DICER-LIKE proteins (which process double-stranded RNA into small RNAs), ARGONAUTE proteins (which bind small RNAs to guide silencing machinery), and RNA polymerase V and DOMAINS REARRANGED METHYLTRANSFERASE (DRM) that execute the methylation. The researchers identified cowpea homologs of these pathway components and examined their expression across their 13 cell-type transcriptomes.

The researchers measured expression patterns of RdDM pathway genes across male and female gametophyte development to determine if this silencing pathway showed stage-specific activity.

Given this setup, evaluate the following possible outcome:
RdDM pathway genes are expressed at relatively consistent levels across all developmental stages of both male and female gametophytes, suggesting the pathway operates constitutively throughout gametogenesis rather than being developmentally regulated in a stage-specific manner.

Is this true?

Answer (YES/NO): NO